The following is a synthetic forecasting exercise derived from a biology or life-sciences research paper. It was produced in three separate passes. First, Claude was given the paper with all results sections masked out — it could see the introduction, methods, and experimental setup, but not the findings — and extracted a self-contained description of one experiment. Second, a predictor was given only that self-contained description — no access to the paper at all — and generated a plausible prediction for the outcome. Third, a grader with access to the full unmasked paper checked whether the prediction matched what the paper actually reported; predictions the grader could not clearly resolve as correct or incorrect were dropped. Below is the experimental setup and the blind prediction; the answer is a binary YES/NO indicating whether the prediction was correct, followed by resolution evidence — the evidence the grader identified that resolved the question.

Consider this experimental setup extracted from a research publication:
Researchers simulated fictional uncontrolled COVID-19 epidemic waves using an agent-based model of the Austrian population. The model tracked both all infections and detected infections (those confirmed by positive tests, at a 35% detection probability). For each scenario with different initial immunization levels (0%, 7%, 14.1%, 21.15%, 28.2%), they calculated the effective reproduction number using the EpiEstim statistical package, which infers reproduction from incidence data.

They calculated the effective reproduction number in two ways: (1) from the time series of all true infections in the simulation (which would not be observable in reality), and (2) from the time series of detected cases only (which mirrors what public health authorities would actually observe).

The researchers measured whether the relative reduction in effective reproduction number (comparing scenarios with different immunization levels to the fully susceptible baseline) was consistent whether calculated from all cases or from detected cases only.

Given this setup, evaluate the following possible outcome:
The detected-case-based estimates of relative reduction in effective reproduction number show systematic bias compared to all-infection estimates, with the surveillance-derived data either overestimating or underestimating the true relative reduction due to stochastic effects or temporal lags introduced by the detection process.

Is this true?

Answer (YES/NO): NO